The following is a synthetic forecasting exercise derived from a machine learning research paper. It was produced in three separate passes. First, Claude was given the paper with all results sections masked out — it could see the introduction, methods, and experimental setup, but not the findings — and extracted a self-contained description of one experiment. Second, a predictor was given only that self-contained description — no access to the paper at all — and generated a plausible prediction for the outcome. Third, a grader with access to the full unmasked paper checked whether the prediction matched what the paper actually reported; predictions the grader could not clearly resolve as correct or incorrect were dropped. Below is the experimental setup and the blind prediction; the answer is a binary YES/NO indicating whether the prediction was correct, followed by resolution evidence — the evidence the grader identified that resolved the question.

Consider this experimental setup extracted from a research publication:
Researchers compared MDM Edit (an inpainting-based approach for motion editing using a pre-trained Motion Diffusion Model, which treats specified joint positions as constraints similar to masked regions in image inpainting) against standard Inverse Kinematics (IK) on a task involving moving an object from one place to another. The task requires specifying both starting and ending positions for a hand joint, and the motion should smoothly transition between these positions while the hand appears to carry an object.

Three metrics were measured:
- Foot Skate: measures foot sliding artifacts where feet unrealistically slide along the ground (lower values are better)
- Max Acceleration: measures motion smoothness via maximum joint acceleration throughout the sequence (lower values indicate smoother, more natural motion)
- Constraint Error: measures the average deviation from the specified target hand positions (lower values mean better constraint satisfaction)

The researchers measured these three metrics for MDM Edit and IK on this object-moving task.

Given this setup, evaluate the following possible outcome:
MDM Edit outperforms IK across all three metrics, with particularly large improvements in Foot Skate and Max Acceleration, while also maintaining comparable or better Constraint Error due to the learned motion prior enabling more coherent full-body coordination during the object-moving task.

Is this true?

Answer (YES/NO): NO